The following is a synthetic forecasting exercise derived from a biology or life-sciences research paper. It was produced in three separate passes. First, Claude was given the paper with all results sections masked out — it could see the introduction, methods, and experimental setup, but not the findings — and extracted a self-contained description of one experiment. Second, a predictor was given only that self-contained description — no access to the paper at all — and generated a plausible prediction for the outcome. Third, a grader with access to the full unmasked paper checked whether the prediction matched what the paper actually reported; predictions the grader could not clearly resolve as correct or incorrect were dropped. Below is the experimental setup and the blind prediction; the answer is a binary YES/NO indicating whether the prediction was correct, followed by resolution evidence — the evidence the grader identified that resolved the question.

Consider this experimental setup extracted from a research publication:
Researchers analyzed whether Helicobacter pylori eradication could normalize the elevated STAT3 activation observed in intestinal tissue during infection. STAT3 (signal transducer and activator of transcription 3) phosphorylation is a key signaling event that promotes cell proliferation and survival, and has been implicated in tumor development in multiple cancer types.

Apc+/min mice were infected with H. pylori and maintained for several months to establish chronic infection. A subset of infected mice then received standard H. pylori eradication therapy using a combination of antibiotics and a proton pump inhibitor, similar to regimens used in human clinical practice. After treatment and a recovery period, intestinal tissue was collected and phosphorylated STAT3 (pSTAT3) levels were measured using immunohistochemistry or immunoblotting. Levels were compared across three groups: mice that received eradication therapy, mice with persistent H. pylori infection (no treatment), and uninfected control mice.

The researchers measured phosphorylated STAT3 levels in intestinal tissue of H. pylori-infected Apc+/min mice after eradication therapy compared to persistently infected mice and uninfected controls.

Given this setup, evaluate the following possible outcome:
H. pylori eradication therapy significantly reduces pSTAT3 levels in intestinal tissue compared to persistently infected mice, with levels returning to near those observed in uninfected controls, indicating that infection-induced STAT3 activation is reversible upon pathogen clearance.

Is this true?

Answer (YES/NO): YES